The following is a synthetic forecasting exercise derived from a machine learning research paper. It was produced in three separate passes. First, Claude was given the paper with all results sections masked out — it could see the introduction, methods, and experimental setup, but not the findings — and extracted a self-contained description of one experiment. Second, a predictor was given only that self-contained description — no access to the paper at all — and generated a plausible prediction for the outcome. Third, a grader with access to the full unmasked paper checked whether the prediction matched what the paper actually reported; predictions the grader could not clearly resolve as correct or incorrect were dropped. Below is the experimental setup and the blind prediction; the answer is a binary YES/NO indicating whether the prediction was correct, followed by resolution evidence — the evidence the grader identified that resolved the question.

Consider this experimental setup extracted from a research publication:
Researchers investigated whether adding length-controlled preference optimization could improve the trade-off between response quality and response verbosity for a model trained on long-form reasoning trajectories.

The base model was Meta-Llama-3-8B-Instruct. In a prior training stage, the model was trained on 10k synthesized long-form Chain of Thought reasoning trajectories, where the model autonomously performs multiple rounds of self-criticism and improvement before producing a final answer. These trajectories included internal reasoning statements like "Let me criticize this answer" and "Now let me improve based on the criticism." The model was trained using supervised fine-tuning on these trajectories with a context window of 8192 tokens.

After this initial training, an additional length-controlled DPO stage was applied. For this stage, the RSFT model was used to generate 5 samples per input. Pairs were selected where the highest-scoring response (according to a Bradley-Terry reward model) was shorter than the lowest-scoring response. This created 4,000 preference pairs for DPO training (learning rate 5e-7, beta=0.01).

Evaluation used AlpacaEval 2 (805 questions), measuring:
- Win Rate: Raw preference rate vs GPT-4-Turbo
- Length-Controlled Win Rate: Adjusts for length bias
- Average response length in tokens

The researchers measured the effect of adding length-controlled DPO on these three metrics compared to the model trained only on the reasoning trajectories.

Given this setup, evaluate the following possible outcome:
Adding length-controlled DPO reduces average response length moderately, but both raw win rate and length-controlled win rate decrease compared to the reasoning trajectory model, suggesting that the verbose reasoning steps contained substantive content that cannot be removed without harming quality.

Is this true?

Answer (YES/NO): NO